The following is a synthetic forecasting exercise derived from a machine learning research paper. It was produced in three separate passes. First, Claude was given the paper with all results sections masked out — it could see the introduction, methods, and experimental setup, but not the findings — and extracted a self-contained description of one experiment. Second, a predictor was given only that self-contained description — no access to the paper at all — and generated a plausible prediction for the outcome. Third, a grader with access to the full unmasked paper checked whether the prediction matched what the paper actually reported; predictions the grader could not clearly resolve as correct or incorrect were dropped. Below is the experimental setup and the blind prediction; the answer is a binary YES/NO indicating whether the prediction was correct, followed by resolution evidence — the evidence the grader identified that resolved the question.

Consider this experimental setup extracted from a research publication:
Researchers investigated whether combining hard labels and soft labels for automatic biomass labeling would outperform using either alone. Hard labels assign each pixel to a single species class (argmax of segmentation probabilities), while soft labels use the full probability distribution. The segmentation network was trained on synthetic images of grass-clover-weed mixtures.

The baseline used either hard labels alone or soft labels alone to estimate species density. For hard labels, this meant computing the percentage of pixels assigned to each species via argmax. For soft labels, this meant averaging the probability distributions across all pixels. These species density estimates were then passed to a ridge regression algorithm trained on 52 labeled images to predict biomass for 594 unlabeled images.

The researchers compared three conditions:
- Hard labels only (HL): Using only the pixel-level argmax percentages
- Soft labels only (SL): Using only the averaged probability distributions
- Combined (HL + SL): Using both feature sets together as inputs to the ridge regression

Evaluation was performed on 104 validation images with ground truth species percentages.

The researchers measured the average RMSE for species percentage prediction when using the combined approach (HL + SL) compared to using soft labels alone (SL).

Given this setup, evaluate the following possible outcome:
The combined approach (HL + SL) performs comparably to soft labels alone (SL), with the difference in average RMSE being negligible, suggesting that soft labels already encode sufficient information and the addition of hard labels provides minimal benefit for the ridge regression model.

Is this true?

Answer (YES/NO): NO